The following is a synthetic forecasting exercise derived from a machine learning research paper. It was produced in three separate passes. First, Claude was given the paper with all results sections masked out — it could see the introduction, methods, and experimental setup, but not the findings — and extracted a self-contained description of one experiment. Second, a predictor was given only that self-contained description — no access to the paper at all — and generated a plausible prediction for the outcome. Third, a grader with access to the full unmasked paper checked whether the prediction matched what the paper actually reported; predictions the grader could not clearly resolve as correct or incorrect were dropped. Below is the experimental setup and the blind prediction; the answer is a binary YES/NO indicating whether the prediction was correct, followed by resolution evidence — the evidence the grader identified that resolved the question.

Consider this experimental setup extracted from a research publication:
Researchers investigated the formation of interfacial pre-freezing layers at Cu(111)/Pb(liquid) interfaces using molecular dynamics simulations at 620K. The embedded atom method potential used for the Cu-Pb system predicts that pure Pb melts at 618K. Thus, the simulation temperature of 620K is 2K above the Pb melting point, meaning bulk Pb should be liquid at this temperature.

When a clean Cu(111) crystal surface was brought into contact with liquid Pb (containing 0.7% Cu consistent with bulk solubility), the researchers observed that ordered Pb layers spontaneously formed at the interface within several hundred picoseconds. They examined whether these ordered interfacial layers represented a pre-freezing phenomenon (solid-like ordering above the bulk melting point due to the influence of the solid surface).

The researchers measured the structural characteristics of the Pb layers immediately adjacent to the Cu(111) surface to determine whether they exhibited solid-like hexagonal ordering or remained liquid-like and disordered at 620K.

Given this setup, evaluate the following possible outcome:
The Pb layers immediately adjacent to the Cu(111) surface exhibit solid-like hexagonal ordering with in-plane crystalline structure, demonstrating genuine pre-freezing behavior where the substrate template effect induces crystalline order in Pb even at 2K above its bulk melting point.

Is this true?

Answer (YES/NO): YES